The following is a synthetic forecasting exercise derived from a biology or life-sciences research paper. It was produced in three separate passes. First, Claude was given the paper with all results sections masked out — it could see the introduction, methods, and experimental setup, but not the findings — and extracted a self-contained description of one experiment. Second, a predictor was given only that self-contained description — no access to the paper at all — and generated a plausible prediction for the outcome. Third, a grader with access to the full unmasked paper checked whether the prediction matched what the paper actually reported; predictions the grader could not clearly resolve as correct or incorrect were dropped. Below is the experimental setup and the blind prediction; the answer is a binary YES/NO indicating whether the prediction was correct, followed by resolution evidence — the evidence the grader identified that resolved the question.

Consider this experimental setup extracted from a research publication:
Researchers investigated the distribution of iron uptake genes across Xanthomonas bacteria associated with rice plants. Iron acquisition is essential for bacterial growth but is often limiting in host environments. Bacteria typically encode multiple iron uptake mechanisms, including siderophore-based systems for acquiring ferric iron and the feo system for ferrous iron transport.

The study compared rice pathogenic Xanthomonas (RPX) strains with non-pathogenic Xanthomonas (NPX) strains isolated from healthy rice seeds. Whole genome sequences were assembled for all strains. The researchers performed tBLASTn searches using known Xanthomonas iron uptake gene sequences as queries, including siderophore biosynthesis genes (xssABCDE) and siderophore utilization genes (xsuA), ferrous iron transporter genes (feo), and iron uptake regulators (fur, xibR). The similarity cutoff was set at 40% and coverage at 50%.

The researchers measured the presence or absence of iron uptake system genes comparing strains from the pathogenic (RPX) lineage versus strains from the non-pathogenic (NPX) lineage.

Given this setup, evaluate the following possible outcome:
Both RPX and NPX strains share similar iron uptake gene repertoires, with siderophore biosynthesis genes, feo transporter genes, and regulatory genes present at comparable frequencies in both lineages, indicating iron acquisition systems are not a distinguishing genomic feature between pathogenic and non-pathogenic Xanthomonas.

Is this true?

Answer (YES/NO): NO